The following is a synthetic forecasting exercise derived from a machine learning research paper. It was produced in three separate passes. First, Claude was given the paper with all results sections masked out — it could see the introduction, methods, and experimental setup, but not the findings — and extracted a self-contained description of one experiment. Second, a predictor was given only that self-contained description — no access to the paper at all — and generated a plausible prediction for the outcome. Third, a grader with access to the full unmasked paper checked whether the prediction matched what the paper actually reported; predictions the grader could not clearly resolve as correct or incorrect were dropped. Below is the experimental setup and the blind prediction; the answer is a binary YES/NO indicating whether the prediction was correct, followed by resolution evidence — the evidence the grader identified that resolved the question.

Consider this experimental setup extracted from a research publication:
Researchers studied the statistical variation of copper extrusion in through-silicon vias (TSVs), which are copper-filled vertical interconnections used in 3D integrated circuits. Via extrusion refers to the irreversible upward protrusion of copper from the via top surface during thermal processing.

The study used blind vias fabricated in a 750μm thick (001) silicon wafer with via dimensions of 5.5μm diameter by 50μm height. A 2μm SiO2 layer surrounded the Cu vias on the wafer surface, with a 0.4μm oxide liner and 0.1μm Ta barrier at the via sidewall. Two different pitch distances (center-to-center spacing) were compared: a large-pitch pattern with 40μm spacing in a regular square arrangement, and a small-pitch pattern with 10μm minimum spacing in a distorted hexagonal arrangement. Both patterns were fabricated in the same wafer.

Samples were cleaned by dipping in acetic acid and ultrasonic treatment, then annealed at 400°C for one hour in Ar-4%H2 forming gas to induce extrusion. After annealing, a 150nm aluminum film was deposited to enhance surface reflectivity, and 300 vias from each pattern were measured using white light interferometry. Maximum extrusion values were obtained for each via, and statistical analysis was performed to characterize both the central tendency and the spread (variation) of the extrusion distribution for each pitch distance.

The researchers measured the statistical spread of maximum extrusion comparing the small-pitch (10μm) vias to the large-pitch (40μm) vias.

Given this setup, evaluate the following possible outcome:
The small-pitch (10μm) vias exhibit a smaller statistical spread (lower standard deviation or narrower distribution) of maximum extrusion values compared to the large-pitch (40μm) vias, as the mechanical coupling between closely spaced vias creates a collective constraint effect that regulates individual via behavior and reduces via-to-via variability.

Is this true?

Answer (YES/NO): YES